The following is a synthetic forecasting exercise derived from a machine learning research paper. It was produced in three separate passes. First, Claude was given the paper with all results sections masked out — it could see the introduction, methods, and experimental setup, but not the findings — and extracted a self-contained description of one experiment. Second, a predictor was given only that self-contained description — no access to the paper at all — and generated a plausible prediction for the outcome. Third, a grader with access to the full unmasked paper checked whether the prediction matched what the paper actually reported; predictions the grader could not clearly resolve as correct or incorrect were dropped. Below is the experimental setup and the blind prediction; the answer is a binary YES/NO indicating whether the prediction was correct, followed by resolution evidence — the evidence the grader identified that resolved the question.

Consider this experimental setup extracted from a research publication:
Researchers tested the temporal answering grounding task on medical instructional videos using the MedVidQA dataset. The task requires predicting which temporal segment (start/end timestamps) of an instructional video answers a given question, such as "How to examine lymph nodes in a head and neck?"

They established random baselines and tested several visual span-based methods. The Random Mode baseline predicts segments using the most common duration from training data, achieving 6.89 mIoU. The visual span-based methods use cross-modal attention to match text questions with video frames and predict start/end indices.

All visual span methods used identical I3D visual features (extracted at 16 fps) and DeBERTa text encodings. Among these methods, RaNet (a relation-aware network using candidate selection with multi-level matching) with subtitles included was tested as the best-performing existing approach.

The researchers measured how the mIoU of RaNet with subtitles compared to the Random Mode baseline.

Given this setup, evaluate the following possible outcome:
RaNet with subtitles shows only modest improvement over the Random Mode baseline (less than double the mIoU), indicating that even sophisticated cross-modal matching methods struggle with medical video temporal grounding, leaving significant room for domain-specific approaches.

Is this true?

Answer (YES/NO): NO